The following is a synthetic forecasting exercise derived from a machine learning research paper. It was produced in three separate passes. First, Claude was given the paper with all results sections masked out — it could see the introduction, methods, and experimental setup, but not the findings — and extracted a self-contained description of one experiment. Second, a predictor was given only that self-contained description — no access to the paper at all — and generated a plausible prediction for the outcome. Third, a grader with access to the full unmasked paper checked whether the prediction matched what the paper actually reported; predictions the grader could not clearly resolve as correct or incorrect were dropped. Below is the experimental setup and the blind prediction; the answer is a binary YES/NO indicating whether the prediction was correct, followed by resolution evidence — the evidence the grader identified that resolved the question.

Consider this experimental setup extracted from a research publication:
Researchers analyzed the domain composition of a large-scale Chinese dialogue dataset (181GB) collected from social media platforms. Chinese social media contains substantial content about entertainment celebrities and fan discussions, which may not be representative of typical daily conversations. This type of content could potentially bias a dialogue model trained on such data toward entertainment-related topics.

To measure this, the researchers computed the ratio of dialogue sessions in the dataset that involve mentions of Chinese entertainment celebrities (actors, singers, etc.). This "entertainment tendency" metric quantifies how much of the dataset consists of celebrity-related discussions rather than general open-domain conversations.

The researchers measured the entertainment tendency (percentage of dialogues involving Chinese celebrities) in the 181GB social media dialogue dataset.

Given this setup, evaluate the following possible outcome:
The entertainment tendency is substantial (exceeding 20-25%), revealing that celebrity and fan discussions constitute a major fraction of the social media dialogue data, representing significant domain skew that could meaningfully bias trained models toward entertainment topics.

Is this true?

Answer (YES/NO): NO